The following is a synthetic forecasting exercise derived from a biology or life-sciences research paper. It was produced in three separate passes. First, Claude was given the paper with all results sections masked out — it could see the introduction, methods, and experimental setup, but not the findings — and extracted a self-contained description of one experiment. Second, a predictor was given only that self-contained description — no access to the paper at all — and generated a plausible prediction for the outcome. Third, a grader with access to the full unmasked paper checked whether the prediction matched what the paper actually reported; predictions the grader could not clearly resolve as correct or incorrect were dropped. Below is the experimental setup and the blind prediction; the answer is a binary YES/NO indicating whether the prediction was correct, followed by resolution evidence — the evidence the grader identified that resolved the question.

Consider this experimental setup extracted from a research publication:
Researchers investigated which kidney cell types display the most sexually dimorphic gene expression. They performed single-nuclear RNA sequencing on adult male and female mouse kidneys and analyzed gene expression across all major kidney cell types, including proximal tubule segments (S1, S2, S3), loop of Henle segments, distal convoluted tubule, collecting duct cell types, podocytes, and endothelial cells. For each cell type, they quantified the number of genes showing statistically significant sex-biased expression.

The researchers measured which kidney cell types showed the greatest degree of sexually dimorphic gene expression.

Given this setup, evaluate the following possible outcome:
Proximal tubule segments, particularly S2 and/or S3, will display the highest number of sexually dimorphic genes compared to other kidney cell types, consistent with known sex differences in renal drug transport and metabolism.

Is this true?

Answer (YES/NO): YES